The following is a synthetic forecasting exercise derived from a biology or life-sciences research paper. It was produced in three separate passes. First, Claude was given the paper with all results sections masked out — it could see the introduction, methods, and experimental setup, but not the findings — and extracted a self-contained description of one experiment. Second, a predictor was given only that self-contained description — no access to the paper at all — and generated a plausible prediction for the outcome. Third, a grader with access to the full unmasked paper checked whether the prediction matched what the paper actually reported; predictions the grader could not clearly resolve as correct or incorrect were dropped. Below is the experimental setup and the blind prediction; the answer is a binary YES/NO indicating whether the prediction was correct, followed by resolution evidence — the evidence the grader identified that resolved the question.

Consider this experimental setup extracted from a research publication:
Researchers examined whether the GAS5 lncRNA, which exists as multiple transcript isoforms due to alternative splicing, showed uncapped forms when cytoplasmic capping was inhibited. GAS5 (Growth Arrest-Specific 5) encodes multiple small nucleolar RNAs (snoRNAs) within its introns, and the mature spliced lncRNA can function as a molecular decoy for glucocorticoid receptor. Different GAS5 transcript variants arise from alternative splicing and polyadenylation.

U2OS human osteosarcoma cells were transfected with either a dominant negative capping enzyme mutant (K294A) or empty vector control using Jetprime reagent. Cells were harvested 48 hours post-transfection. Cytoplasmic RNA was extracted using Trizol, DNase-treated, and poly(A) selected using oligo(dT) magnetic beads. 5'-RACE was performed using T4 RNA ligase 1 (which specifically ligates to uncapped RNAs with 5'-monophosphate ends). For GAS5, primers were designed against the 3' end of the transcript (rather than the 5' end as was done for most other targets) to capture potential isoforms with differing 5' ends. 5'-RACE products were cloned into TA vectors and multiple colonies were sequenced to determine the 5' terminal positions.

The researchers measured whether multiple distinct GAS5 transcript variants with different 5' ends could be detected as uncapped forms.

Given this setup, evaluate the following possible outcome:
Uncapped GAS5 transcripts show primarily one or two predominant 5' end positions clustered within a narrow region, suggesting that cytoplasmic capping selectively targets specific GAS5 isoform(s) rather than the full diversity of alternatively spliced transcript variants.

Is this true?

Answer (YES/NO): YES